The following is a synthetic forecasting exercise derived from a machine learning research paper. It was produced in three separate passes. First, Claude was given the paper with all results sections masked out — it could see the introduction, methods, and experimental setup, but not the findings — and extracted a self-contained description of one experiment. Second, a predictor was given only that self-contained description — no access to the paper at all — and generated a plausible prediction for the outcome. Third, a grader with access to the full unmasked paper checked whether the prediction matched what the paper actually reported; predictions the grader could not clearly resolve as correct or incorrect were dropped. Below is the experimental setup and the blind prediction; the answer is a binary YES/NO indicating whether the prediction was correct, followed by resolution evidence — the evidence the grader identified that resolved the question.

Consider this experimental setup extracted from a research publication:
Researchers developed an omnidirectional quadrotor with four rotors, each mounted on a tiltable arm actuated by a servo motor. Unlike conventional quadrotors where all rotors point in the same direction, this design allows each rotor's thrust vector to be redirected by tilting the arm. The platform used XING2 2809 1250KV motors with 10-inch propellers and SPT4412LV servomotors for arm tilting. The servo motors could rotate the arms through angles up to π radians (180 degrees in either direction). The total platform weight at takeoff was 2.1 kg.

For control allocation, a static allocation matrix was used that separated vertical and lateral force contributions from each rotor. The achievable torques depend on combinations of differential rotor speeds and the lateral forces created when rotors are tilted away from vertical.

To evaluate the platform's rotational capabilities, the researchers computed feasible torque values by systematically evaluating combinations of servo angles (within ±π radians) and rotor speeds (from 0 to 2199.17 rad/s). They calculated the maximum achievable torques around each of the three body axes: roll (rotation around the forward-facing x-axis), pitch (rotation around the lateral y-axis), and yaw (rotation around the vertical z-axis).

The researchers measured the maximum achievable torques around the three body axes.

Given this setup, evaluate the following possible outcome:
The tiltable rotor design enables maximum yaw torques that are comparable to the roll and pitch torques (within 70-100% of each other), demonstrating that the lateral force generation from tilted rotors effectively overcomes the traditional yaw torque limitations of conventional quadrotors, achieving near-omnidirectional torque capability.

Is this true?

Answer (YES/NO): NO